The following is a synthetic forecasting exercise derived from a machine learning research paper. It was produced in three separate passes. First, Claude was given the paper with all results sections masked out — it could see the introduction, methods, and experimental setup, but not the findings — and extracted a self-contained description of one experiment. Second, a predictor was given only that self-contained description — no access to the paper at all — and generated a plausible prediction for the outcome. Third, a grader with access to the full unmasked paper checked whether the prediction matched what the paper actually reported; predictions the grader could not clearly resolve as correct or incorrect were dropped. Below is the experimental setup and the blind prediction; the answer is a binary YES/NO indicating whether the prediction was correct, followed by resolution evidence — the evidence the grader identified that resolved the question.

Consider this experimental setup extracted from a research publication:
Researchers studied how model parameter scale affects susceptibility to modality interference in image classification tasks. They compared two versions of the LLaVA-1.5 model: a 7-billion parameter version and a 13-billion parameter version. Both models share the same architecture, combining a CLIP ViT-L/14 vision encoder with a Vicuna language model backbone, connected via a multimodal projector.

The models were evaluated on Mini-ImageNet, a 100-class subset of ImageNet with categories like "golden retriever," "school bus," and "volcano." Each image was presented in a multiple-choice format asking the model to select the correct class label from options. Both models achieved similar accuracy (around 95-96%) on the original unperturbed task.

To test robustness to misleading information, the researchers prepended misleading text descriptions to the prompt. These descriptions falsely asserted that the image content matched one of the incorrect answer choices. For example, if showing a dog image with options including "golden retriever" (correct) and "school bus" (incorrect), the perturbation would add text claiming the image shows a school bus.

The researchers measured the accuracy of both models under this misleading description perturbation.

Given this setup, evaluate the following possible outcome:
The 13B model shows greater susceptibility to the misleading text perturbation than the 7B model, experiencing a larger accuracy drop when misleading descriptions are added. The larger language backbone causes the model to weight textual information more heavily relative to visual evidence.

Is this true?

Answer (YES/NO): NO